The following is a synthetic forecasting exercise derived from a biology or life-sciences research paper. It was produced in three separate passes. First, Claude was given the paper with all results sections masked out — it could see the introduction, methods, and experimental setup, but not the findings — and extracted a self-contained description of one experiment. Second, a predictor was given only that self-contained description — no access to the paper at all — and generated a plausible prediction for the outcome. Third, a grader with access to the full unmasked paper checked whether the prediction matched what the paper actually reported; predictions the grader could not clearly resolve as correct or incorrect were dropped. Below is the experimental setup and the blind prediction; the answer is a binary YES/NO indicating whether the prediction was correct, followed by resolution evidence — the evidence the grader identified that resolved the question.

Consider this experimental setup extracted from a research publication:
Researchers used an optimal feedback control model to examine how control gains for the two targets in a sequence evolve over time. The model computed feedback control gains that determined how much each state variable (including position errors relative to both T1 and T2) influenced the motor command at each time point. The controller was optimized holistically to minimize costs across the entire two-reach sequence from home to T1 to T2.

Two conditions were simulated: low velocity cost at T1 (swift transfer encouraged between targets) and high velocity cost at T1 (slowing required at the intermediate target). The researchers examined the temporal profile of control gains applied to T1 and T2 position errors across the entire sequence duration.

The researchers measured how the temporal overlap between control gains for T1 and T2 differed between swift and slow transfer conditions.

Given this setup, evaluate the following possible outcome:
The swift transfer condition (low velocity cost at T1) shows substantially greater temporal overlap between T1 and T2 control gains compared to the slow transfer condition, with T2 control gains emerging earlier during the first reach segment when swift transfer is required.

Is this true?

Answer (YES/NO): YES